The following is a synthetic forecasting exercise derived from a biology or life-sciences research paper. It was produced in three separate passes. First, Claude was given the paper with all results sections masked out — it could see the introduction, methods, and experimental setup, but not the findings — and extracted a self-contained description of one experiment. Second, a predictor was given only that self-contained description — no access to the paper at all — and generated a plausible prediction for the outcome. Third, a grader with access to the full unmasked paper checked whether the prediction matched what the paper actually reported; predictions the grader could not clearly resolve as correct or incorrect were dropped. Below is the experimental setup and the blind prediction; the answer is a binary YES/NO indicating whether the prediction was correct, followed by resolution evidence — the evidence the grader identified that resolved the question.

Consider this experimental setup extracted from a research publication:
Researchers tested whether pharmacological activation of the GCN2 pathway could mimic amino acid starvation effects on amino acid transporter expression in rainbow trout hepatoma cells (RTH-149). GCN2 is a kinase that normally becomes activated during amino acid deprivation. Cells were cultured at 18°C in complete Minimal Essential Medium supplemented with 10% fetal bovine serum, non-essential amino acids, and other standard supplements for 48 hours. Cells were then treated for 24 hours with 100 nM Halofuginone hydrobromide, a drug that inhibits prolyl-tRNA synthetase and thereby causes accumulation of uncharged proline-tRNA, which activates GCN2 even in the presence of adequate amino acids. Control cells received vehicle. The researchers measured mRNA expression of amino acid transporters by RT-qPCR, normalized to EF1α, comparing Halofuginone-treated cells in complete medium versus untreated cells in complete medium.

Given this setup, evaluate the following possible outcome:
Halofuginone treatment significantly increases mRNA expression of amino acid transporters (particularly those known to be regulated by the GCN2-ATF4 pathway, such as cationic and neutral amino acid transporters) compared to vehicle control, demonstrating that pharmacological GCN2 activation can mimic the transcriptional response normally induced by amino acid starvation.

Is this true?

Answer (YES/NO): YES